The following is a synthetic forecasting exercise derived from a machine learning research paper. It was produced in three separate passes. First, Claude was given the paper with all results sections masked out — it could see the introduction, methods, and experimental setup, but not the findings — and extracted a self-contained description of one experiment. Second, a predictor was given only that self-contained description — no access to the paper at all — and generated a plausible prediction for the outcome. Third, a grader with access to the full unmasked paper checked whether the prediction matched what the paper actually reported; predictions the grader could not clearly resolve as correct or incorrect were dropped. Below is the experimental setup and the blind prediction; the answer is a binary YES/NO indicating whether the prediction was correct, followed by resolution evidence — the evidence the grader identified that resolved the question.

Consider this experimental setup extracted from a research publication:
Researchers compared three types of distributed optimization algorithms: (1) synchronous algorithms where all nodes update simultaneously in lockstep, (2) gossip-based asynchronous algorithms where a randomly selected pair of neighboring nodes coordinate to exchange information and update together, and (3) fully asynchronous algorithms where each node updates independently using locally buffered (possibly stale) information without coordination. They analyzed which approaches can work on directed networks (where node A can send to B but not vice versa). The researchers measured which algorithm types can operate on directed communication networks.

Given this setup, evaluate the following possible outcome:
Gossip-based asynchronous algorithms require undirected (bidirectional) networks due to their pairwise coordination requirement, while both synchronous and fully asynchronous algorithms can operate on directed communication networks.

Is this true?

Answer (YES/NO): YES